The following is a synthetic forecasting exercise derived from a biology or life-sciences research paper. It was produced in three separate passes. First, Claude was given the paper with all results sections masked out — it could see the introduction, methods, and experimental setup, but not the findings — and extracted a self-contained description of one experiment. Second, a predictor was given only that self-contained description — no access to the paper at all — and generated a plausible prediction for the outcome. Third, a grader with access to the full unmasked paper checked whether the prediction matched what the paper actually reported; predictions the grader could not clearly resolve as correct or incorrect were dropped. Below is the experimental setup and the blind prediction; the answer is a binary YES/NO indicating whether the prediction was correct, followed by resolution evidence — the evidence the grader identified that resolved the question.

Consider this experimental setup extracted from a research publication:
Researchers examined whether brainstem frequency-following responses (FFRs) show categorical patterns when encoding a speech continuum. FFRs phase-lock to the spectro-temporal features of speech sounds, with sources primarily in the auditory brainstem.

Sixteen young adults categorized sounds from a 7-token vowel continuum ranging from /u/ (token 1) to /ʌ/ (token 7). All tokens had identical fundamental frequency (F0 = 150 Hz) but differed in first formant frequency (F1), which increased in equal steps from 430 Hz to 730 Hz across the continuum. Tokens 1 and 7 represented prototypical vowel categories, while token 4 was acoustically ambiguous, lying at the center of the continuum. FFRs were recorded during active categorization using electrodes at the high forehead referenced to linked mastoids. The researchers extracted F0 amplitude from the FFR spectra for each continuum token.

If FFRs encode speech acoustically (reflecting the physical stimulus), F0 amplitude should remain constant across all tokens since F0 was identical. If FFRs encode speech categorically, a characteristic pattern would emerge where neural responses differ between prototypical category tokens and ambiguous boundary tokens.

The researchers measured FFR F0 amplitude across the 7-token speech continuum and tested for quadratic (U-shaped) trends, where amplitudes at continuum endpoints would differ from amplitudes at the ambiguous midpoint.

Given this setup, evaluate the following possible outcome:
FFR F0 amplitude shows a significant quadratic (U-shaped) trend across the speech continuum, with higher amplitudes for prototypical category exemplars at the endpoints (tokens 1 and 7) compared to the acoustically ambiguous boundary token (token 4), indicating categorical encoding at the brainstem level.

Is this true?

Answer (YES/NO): NO